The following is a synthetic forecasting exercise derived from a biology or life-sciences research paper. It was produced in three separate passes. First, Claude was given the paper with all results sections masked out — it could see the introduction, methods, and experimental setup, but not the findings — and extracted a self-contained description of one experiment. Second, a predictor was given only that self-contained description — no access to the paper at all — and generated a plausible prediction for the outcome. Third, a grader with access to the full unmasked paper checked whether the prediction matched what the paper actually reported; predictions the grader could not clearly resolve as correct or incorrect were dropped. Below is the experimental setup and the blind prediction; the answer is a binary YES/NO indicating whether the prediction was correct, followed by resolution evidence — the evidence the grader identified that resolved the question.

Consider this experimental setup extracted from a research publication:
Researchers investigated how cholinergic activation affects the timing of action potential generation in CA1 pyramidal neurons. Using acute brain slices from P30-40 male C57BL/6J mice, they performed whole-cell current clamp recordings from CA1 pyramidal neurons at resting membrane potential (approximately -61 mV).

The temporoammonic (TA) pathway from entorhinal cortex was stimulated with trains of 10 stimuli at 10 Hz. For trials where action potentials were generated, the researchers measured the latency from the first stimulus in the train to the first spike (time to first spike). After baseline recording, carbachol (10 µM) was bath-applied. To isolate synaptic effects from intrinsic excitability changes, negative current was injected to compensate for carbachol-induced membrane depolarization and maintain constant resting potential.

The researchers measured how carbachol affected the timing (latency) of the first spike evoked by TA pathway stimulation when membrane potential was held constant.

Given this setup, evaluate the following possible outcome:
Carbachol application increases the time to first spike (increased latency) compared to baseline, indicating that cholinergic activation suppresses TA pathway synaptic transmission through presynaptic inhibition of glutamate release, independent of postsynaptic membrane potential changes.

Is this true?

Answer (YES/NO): NO